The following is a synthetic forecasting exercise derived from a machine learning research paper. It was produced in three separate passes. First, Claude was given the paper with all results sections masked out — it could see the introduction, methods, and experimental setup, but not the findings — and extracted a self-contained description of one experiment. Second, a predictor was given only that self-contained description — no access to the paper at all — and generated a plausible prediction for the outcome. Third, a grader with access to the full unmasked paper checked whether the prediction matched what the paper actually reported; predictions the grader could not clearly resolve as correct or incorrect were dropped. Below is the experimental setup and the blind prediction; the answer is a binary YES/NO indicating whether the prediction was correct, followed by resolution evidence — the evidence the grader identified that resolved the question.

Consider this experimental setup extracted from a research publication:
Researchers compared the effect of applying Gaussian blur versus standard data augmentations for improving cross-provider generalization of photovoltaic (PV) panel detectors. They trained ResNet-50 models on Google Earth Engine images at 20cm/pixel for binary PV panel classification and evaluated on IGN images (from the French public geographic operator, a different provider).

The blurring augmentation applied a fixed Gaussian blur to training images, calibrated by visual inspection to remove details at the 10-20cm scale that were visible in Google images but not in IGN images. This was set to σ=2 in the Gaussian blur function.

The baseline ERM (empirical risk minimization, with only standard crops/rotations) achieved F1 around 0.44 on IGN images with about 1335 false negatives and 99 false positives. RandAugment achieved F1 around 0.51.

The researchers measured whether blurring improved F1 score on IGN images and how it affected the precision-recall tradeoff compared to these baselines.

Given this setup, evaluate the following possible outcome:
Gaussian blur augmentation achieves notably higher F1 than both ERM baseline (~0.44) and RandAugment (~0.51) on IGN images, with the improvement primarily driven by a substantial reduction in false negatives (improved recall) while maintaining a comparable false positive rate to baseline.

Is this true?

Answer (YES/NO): NO